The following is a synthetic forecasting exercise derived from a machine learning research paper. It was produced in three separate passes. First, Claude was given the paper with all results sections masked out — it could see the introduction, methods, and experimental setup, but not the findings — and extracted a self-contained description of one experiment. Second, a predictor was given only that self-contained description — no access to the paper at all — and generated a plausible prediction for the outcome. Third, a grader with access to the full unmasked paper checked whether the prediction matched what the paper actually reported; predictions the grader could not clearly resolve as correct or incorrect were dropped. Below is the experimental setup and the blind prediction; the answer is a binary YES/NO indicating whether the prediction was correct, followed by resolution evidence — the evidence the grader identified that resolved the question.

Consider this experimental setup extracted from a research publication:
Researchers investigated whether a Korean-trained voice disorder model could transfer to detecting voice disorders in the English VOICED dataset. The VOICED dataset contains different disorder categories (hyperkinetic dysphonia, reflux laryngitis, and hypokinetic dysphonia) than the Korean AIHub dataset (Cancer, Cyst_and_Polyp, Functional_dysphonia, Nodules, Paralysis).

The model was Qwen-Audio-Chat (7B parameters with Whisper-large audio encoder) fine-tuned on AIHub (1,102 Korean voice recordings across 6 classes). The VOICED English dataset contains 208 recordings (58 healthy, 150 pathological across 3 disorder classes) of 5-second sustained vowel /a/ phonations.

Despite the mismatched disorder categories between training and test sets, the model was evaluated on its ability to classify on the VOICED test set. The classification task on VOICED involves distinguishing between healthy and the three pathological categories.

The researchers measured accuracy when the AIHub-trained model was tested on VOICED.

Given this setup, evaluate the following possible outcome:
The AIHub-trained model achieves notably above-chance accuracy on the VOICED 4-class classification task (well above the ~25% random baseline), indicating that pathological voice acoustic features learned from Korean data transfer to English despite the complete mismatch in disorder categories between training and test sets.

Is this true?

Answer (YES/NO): YES